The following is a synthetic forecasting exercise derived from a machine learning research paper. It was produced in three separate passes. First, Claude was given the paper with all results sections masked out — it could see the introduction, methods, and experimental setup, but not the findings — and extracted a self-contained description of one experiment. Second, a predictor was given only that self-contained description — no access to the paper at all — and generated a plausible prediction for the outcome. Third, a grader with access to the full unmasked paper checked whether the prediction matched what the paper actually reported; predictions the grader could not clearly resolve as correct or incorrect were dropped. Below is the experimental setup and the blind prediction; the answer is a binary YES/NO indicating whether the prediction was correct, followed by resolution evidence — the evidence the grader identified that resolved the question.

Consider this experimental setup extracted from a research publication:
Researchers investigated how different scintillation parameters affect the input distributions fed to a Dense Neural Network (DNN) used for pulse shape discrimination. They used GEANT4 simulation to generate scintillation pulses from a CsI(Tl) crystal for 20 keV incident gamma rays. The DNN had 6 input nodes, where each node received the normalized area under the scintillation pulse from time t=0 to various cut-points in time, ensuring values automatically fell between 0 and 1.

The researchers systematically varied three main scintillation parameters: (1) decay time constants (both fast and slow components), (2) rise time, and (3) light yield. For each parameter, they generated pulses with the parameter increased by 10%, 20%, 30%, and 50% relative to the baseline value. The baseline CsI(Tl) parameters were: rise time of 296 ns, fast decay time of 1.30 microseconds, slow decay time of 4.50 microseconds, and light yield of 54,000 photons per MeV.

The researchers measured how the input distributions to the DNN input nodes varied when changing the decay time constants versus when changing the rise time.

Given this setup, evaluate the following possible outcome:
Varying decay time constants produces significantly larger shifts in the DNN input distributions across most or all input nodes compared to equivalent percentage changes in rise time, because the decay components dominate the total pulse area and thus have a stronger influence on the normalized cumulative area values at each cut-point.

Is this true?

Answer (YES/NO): YES